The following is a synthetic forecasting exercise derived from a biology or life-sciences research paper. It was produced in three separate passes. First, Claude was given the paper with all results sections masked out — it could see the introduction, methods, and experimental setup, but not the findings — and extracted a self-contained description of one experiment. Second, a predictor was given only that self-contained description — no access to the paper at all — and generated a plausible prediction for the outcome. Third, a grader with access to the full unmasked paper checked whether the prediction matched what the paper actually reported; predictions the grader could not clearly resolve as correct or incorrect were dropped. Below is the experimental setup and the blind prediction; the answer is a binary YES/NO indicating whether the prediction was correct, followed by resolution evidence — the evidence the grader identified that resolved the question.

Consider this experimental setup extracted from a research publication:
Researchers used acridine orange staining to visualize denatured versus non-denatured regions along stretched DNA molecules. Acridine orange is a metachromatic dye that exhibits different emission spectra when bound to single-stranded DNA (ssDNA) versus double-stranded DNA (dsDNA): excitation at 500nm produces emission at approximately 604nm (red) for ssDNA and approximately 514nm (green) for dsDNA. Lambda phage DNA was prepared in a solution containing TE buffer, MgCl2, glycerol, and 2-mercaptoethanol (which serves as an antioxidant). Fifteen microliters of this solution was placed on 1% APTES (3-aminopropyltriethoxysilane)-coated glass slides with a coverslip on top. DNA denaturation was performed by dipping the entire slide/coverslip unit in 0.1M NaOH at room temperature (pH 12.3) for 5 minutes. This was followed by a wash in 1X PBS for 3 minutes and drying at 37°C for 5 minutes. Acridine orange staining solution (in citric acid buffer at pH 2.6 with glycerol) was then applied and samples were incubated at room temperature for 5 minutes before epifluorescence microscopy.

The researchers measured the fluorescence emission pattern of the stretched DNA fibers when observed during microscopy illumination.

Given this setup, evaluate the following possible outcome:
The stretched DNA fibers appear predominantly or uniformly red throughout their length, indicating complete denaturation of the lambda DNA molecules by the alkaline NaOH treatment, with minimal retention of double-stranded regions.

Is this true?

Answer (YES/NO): NO